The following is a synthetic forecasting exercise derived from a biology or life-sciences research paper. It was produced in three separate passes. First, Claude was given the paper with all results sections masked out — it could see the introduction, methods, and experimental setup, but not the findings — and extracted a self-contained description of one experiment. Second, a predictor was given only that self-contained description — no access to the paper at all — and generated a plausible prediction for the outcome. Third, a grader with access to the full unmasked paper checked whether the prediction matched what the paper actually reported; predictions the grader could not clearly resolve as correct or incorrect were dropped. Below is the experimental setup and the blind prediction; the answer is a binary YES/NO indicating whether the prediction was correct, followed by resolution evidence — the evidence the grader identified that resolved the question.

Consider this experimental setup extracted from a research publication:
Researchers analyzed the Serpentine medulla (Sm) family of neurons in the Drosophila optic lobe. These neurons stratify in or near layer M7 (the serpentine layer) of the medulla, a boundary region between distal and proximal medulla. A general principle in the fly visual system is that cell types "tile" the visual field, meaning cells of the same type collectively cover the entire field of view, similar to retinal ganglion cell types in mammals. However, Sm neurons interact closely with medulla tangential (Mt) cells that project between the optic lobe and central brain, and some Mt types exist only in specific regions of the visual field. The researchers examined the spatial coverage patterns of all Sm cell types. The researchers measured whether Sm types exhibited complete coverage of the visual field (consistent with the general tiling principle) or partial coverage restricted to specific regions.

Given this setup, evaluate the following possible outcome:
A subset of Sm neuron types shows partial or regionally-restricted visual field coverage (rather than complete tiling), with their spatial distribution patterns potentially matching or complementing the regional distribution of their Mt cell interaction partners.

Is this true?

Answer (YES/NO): YES